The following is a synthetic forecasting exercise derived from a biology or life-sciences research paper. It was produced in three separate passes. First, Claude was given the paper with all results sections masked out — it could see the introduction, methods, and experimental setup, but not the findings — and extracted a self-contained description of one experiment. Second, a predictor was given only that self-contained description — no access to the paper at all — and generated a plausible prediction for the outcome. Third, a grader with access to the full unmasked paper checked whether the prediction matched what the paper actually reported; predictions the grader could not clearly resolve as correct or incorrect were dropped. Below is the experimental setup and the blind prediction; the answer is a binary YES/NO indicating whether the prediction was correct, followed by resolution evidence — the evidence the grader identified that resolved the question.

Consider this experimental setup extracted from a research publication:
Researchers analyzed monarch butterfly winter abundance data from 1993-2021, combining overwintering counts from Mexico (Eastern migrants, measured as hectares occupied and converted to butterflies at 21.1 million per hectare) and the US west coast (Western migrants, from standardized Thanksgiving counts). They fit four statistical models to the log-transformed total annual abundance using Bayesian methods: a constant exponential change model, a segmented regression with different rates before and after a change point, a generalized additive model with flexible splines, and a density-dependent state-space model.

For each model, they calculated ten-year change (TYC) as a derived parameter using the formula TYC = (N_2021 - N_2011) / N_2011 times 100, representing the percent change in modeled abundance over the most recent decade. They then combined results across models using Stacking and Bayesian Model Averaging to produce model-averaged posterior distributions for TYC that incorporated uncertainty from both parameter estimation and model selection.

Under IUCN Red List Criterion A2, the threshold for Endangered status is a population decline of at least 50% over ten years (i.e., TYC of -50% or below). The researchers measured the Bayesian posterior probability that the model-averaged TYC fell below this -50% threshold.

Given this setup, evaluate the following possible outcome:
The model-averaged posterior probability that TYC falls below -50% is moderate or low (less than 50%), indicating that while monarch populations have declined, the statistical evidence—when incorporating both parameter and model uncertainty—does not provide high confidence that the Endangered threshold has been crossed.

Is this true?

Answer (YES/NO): YES